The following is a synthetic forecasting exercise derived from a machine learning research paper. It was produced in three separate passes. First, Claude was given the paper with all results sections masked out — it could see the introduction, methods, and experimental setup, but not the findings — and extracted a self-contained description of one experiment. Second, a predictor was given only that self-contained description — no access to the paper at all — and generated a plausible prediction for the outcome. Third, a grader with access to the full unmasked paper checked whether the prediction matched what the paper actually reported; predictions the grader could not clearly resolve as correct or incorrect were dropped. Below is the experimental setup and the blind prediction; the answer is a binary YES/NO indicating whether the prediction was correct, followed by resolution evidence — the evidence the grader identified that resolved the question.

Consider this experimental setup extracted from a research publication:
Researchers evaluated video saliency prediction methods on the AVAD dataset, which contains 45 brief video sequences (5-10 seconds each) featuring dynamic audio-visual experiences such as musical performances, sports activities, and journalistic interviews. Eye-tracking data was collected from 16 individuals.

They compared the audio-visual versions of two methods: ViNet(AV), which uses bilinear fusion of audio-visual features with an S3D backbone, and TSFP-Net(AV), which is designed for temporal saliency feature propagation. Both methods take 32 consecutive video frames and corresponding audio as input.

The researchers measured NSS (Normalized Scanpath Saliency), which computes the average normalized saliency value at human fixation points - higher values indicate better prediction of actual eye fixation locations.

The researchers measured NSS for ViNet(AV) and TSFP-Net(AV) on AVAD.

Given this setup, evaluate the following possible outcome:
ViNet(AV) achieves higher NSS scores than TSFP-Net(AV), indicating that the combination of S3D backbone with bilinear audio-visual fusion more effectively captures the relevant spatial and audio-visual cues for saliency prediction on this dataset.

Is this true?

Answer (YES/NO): NO